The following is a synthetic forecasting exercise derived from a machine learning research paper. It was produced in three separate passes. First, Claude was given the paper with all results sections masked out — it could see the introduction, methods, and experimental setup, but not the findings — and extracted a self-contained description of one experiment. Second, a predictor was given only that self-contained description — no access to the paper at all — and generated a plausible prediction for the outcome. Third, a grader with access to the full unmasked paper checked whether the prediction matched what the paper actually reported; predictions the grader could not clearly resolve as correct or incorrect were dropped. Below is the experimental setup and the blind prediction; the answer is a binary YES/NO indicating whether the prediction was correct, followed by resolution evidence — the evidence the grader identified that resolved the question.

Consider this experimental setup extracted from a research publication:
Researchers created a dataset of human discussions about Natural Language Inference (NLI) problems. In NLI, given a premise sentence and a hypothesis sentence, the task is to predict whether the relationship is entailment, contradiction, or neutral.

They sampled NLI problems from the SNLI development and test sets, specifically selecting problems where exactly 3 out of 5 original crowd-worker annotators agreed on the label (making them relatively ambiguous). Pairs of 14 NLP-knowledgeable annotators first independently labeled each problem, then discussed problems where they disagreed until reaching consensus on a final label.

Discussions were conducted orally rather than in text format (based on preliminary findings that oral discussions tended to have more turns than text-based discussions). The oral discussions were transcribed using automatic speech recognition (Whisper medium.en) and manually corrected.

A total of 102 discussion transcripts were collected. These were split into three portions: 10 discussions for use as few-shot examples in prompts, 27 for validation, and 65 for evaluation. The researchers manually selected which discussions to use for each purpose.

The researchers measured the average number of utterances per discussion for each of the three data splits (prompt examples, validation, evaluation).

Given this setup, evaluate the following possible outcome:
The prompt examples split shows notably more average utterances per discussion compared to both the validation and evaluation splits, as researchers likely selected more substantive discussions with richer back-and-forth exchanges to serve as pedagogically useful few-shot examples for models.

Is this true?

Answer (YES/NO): NO